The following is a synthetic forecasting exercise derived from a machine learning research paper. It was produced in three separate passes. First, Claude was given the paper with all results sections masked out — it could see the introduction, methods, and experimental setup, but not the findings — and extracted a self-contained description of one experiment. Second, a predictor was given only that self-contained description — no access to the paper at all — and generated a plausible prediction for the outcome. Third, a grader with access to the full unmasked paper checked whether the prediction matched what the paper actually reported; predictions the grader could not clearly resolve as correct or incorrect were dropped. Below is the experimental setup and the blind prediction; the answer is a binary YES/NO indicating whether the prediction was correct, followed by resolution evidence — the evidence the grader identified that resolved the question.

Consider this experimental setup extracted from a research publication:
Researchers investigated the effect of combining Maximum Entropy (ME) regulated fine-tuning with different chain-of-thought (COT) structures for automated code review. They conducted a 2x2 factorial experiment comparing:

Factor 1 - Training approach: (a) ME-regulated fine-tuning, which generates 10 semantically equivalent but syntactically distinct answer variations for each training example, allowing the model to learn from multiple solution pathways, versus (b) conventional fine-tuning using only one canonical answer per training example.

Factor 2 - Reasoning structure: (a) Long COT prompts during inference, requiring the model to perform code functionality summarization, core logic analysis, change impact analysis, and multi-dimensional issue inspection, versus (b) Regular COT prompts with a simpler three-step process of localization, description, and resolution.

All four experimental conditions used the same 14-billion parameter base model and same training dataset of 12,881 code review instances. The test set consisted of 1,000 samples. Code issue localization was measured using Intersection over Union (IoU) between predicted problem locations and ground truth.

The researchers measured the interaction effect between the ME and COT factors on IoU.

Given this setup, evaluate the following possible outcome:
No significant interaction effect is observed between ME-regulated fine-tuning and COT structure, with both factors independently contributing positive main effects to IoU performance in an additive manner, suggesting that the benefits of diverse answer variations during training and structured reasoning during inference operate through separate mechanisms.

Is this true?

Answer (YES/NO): NO